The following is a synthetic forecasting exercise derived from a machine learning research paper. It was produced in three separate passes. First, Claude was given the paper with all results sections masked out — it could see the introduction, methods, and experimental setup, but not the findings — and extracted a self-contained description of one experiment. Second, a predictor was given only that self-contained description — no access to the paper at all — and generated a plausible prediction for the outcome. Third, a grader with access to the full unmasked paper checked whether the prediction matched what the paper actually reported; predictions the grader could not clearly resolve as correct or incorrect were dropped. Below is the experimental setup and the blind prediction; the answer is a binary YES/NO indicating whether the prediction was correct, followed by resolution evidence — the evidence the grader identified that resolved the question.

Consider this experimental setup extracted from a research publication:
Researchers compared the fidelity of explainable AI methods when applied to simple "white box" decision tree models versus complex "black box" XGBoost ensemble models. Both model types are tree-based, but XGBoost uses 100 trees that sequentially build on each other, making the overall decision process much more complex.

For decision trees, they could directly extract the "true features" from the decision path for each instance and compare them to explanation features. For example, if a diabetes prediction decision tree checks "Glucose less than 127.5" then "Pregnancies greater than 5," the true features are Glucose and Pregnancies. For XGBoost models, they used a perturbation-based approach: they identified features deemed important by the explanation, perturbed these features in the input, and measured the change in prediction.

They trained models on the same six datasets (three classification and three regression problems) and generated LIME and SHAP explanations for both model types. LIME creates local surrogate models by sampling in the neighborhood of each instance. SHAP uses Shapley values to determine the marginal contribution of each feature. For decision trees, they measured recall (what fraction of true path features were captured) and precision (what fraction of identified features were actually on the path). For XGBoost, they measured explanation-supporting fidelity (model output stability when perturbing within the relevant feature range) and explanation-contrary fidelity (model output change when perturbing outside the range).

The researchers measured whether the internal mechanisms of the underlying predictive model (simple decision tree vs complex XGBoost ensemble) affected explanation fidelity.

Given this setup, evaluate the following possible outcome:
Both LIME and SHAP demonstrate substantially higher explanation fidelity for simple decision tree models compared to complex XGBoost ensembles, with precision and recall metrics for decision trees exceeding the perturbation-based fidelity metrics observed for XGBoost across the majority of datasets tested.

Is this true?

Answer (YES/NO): NO